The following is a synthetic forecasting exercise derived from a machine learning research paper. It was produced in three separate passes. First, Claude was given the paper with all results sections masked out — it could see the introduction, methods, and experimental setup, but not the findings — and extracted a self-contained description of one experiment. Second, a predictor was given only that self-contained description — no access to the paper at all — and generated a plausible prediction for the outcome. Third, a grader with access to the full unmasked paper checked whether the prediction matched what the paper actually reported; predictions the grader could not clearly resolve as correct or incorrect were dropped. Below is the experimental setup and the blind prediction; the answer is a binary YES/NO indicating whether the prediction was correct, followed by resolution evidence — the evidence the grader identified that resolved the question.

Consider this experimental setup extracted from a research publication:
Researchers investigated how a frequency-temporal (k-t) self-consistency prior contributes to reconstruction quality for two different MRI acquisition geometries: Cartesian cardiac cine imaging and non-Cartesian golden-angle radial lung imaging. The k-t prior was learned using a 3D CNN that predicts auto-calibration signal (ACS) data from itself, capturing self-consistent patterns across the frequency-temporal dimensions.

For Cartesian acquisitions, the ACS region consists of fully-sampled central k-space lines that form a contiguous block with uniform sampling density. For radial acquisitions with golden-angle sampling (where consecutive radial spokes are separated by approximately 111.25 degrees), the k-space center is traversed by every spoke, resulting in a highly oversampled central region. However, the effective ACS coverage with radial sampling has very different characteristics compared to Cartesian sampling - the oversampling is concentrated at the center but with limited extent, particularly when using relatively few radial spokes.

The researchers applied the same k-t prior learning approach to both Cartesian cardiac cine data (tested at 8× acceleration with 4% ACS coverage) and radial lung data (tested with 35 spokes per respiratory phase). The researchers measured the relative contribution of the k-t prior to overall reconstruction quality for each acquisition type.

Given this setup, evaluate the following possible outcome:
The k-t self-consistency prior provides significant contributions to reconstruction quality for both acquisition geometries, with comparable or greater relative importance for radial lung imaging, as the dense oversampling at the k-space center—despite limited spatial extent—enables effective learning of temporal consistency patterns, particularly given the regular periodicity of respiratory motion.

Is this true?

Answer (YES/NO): NO